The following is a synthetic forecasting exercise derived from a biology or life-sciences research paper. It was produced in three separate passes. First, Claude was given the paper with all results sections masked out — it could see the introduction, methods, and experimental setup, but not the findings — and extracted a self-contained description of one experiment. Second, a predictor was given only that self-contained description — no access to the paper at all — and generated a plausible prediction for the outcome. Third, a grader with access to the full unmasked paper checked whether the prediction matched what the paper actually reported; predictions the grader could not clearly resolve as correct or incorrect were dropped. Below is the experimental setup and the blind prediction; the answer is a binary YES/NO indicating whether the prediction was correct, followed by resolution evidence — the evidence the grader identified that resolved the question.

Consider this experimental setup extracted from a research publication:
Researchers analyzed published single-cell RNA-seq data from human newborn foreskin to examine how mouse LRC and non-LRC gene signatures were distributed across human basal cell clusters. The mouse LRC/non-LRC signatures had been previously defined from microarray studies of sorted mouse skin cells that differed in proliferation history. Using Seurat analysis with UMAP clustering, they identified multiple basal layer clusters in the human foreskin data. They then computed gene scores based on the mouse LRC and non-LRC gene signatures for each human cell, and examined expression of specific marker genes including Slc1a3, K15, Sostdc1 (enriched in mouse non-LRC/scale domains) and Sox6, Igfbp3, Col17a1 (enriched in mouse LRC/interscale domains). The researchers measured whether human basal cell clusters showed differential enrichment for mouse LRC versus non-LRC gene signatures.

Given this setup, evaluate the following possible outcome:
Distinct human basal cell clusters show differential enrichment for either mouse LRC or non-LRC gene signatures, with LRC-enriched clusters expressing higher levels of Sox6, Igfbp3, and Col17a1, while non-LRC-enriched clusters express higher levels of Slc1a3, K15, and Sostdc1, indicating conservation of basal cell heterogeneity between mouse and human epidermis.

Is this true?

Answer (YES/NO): YES